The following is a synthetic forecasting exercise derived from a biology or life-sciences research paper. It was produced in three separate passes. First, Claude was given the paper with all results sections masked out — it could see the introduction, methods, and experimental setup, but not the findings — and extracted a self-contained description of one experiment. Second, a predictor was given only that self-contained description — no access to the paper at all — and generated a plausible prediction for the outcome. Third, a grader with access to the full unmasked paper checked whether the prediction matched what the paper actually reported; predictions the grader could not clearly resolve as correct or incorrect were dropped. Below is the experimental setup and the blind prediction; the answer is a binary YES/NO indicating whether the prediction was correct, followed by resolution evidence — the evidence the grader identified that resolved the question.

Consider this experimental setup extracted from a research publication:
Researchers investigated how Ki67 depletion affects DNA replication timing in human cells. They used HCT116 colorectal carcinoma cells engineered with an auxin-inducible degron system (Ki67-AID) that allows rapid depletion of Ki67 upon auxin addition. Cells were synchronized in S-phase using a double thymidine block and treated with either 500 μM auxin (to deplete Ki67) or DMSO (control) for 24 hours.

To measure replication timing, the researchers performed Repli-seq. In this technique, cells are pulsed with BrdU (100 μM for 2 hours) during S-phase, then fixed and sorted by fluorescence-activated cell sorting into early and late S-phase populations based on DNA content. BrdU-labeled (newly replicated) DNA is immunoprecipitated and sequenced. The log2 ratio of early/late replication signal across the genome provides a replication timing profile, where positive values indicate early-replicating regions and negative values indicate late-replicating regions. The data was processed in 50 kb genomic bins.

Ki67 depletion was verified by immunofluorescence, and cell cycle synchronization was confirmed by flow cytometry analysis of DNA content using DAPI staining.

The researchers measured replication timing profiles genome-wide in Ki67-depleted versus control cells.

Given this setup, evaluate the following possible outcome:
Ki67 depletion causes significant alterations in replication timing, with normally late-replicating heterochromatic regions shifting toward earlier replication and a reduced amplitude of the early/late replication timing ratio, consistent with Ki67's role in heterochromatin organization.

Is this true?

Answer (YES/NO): NO